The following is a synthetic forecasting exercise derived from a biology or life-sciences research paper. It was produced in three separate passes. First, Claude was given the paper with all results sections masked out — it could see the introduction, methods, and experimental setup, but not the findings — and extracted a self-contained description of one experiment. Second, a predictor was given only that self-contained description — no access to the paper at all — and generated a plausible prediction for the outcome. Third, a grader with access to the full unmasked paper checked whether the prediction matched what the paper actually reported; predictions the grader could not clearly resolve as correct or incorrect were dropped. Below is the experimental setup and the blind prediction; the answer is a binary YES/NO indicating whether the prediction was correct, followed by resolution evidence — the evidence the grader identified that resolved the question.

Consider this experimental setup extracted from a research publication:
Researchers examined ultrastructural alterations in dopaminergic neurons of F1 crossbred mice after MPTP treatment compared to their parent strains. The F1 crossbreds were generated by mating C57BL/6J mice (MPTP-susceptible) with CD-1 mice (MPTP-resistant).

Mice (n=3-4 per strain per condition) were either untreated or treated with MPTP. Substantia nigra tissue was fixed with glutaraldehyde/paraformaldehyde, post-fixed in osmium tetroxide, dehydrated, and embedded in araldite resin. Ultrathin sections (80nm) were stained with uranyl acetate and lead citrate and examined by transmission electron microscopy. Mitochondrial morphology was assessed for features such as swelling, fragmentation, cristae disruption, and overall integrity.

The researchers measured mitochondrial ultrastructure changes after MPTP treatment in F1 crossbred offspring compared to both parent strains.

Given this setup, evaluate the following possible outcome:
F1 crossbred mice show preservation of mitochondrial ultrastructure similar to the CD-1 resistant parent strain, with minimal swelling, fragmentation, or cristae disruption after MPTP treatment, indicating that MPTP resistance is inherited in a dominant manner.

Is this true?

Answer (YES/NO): YES